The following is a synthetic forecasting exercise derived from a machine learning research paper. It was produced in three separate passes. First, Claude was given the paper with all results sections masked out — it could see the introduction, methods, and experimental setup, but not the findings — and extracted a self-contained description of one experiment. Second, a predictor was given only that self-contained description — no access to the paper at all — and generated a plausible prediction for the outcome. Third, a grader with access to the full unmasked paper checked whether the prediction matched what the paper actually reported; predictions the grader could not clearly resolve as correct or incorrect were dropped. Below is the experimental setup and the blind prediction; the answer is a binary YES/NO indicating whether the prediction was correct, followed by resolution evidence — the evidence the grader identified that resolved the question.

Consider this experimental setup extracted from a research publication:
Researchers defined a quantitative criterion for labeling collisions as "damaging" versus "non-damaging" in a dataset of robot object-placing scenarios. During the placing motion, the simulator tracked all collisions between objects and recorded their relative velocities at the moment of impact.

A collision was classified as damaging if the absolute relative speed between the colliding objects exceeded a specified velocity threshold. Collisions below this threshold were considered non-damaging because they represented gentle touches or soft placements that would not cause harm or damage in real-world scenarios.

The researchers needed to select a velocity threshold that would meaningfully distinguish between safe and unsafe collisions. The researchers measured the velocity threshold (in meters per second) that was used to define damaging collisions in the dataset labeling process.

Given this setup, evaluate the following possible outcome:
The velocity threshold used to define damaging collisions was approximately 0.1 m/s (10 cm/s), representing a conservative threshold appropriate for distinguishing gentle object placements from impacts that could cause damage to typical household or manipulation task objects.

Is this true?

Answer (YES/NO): YES